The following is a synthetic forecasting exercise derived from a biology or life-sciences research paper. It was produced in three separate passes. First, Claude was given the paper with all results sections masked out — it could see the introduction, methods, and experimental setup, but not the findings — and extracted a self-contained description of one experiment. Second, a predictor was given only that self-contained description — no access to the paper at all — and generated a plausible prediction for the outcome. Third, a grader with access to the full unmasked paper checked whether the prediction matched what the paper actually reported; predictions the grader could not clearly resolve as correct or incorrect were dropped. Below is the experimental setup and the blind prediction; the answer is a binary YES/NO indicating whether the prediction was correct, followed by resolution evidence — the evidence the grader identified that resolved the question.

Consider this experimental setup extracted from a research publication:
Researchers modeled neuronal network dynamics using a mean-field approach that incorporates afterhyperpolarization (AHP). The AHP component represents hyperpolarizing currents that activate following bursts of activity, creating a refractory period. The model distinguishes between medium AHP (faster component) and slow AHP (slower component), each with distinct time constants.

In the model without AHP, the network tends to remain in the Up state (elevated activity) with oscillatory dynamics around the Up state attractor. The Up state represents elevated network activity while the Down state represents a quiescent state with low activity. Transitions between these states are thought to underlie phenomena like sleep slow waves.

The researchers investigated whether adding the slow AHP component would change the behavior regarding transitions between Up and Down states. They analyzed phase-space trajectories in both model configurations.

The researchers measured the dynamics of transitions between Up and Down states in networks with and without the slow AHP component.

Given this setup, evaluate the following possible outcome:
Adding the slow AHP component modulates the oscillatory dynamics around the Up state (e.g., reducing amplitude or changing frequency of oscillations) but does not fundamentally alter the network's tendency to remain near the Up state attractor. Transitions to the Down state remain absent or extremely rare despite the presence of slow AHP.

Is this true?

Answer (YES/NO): NO